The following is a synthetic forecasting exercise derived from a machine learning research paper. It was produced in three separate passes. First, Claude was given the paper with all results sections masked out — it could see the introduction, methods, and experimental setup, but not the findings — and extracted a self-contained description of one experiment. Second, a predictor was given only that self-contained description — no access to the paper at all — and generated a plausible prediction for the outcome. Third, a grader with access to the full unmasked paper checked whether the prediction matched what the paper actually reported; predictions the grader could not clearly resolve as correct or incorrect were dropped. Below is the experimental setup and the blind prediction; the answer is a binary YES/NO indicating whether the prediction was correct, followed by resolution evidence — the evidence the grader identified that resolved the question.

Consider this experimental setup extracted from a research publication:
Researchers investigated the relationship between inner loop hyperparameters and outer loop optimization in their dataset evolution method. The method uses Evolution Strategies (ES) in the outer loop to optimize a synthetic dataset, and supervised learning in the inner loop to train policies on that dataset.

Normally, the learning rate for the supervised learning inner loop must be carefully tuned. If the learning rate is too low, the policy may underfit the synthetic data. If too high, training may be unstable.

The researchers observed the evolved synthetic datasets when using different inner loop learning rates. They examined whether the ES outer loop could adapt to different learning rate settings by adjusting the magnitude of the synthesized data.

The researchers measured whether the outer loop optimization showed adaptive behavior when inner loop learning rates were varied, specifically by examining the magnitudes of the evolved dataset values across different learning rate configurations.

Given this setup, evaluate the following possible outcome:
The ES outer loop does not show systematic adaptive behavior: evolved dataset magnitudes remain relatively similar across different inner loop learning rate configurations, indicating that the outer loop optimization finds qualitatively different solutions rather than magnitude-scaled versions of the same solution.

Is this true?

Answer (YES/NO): NO